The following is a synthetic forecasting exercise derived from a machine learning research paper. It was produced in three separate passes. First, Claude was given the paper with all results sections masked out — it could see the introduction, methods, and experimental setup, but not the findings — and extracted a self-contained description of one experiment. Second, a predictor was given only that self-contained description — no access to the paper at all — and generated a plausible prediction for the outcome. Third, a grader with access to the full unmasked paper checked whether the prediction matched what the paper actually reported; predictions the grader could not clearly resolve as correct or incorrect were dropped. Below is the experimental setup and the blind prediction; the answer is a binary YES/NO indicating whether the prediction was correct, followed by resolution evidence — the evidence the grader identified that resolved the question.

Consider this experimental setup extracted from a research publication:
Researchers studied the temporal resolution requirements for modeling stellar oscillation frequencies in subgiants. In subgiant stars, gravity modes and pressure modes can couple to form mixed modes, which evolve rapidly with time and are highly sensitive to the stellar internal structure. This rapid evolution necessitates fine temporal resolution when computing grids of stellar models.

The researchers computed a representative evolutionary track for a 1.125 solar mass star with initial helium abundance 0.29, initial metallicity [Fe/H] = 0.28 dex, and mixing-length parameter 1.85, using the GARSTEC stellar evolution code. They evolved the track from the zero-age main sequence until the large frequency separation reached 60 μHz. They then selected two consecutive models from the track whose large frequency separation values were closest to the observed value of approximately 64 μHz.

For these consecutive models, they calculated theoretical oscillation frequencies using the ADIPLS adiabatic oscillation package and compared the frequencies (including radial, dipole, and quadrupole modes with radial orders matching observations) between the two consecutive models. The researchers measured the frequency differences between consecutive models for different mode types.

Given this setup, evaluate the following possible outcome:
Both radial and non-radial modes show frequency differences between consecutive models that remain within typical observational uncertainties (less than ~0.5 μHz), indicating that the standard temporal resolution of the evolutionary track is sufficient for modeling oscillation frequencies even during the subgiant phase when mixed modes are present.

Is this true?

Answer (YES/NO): NO